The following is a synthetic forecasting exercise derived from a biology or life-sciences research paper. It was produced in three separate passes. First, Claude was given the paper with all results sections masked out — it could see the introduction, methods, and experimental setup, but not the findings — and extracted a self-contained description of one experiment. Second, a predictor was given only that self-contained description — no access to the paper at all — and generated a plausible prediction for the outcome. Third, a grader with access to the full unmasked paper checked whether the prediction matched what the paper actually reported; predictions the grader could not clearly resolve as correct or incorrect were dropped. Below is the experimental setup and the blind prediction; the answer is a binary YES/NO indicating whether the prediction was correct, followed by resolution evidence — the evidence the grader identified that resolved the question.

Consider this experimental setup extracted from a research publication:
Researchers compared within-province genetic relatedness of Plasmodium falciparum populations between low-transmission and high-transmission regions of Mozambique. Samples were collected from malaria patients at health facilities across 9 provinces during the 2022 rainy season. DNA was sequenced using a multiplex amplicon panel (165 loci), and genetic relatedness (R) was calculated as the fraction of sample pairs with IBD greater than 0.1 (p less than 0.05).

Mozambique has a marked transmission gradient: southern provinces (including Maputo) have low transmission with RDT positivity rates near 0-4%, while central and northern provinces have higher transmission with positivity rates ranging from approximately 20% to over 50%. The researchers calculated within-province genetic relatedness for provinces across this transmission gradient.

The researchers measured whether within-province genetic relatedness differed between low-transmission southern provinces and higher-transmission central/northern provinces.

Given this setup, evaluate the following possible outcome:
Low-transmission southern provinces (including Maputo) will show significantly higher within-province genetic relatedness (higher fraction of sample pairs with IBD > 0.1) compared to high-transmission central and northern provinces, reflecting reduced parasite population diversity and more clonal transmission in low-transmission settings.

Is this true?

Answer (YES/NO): NO